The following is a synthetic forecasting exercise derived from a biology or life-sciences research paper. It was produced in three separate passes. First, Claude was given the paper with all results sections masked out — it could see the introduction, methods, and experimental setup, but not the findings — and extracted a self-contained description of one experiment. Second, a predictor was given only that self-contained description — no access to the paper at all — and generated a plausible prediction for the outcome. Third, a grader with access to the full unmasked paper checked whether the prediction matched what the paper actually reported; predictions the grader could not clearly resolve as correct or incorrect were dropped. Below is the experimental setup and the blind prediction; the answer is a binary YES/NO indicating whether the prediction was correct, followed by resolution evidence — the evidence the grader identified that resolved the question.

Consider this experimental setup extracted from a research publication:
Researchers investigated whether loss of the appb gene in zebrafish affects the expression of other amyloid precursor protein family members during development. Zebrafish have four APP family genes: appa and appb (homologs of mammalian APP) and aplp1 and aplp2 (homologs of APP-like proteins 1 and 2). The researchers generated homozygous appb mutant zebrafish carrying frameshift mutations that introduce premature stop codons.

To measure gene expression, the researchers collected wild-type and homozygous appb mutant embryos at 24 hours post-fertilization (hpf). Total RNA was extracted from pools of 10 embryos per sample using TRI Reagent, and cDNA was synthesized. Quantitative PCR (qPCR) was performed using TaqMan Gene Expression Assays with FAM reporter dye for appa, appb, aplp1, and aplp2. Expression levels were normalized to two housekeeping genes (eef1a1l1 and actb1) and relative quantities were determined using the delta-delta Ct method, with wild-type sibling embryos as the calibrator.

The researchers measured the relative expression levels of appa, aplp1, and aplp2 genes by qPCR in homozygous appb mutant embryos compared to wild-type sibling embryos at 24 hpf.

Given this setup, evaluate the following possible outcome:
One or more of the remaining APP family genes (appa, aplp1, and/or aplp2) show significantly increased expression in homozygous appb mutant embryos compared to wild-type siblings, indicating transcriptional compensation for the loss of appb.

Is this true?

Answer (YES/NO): NO